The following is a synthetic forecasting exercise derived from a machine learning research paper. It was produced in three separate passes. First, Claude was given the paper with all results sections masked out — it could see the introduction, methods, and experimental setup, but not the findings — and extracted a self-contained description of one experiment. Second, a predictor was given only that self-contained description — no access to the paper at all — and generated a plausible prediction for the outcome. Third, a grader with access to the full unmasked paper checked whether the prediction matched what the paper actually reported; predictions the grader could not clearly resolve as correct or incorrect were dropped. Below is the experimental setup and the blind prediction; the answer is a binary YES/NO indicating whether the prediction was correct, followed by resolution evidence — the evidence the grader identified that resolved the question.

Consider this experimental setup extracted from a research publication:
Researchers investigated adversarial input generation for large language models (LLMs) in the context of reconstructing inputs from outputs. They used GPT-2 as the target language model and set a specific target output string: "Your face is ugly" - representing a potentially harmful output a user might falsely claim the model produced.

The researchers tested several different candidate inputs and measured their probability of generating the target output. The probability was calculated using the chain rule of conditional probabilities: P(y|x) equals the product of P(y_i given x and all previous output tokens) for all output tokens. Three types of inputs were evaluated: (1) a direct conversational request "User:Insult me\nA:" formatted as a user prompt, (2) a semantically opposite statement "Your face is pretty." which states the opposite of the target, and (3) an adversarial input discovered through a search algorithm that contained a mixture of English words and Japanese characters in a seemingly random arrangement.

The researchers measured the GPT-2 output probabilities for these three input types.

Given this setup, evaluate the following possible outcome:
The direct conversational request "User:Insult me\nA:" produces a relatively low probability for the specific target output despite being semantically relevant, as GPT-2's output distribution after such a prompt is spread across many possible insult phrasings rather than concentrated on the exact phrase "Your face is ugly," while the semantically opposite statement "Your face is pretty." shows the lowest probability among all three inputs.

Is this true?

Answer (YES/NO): NO